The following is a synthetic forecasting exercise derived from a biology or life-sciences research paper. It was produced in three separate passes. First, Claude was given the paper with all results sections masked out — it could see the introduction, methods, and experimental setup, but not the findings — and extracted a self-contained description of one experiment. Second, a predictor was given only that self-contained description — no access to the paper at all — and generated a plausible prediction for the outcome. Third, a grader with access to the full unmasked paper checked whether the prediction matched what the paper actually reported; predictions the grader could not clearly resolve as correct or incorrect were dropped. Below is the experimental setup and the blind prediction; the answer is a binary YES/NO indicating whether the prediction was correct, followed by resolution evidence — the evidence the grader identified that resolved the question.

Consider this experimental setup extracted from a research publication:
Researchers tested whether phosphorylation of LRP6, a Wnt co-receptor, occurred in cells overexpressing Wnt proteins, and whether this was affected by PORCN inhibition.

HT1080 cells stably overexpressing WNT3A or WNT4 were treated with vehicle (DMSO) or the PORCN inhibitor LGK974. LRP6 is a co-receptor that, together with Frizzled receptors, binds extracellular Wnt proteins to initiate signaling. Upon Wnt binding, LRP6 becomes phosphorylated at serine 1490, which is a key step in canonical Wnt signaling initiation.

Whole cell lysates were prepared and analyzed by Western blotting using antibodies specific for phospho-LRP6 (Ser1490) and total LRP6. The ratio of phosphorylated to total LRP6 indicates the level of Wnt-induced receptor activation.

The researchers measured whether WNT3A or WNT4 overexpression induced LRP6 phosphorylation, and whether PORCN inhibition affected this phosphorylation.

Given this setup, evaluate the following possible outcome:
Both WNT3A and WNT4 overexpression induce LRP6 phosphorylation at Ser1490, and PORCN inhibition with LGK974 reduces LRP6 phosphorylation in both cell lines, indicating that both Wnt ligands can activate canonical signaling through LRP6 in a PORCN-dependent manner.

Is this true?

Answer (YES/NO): YES